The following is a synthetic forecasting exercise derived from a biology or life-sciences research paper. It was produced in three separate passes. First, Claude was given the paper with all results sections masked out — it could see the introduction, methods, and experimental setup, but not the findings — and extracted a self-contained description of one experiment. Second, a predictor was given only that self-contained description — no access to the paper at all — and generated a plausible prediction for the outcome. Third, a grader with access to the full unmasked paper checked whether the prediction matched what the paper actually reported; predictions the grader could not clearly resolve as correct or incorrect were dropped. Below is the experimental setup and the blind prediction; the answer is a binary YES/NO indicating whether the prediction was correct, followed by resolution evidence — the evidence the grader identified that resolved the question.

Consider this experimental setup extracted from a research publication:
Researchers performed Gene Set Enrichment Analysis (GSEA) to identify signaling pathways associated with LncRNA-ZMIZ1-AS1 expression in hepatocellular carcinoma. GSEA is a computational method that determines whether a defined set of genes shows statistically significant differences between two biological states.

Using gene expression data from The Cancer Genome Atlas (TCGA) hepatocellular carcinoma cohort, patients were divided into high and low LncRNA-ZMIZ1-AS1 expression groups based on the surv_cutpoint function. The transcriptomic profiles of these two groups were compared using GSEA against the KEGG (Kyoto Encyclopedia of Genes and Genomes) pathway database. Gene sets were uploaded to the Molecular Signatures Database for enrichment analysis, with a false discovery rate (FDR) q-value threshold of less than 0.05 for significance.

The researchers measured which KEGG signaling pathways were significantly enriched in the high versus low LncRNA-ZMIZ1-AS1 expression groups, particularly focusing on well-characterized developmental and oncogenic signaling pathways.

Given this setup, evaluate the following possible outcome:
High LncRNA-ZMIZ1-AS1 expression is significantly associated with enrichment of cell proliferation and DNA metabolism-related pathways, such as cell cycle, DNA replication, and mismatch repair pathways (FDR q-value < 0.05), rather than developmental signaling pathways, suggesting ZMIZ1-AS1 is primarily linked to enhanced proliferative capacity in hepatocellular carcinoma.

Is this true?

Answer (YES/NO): NO